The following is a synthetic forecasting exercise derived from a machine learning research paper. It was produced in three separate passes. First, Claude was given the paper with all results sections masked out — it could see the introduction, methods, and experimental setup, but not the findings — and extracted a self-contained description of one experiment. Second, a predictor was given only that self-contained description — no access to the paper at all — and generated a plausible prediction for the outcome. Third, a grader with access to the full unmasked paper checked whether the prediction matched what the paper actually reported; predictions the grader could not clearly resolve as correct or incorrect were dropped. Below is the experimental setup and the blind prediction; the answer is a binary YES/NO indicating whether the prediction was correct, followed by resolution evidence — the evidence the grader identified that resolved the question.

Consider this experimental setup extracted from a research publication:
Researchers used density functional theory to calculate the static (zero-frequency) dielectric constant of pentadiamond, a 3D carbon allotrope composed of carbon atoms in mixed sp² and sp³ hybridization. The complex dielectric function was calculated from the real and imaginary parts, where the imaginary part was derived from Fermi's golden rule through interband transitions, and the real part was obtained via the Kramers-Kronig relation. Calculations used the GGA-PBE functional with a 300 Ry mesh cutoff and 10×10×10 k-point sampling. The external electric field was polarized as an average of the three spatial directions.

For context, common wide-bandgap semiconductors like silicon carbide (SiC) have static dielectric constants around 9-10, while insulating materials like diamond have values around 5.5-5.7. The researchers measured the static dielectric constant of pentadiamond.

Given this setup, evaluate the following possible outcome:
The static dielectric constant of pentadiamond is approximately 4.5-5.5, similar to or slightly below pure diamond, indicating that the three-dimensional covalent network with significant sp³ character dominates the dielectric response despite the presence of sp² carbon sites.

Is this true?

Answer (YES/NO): YES